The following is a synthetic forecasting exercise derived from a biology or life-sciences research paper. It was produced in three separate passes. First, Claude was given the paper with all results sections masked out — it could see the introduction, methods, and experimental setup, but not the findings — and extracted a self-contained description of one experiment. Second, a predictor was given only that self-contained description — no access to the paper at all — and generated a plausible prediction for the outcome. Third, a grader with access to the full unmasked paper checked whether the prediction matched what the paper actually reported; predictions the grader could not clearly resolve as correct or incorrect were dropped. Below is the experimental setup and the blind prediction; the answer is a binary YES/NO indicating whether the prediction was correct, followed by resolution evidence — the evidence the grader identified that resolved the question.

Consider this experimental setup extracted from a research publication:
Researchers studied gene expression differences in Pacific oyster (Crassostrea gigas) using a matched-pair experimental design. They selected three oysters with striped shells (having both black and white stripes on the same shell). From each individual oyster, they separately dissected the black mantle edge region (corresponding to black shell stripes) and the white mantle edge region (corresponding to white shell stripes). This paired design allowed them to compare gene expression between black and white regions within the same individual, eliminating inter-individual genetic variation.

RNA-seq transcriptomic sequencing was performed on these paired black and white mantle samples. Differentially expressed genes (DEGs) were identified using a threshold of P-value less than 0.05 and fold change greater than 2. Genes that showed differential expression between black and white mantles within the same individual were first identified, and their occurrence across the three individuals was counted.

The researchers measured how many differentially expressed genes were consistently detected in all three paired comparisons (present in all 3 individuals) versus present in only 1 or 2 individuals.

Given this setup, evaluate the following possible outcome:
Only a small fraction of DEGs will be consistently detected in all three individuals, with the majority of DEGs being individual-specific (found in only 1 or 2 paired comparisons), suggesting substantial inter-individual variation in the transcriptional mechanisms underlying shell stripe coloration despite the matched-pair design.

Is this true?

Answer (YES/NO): YES